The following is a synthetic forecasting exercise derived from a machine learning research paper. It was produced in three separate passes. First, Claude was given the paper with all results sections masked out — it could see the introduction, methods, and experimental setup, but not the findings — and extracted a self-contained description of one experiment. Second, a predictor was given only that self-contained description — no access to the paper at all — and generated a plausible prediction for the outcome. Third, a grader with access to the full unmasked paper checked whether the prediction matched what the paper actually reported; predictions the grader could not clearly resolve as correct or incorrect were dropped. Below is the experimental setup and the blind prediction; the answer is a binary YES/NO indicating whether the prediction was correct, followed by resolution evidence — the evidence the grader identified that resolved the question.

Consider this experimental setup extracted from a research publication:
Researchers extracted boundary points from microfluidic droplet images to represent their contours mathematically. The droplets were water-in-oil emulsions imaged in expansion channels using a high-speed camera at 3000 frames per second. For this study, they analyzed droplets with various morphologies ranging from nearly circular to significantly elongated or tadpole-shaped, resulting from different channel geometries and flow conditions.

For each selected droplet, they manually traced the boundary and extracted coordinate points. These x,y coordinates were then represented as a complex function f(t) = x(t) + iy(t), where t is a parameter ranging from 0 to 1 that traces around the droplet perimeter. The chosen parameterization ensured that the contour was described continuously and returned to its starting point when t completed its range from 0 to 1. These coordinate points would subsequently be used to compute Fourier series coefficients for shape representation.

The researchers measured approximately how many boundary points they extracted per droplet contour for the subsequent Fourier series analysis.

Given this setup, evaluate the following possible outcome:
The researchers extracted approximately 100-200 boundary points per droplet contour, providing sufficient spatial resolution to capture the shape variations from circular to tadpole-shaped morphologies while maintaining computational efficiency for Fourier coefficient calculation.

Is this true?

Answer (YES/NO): YES